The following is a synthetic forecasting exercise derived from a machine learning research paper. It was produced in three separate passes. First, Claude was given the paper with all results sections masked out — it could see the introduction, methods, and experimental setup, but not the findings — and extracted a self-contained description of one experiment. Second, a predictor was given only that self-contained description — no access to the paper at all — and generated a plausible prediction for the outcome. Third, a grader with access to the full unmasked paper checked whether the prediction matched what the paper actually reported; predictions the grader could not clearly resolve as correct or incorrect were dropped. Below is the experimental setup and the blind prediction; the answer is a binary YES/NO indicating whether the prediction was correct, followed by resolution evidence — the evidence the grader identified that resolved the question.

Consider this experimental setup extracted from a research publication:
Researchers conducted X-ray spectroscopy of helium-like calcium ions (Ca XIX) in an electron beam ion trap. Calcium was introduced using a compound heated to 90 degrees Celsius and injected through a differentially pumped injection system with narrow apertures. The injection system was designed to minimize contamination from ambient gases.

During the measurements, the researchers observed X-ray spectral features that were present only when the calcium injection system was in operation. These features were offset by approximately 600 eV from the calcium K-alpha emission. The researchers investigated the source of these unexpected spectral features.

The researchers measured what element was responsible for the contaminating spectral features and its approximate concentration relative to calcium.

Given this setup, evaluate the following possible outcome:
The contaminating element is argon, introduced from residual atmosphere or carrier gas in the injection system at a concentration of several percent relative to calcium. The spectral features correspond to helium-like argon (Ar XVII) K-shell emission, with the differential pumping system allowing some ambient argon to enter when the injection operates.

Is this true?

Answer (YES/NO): NO